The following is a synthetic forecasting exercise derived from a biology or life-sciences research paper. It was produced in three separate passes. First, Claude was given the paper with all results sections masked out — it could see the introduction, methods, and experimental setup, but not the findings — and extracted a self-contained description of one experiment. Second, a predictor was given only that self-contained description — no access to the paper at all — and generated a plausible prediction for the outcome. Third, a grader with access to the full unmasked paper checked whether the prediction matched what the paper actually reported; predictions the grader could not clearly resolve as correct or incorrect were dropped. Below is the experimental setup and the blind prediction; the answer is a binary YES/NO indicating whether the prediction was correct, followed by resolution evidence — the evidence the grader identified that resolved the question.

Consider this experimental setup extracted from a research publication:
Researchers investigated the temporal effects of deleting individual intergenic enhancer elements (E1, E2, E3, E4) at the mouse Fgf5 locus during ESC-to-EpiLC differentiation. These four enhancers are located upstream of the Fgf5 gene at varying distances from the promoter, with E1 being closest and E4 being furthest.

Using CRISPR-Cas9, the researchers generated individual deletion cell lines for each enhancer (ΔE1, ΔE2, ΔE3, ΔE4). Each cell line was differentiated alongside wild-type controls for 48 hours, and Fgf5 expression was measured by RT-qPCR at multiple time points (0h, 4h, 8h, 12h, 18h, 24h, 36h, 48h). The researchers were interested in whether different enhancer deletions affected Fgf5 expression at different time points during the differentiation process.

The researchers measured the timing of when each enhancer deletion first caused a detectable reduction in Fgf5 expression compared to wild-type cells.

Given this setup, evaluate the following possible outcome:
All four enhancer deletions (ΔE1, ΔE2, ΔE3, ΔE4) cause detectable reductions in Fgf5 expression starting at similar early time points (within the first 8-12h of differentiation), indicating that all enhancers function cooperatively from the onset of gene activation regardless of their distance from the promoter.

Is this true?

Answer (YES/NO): NO